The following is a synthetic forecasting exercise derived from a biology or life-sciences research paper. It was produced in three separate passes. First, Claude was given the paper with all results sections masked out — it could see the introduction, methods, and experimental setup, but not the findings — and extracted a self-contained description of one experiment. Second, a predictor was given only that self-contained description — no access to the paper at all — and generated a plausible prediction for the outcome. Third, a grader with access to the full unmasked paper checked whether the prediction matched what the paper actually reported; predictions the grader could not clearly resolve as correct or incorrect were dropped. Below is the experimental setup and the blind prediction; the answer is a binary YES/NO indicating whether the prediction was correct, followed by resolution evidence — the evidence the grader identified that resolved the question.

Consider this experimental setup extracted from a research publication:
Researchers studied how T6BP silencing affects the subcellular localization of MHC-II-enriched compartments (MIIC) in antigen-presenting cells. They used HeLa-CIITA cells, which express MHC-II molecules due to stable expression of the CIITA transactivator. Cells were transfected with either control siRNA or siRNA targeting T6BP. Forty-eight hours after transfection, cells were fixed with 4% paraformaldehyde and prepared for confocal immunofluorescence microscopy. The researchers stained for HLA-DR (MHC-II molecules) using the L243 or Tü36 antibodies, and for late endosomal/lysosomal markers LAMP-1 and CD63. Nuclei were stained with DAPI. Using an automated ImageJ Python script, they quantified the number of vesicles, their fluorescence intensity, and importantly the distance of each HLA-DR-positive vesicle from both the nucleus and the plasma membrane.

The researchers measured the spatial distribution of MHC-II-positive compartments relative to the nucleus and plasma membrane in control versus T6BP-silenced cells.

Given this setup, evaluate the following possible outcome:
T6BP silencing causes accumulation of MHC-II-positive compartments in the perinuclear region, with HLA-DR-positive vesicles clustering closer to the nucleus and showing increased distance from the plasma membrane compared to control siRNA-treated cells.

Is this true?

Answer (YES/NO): YES